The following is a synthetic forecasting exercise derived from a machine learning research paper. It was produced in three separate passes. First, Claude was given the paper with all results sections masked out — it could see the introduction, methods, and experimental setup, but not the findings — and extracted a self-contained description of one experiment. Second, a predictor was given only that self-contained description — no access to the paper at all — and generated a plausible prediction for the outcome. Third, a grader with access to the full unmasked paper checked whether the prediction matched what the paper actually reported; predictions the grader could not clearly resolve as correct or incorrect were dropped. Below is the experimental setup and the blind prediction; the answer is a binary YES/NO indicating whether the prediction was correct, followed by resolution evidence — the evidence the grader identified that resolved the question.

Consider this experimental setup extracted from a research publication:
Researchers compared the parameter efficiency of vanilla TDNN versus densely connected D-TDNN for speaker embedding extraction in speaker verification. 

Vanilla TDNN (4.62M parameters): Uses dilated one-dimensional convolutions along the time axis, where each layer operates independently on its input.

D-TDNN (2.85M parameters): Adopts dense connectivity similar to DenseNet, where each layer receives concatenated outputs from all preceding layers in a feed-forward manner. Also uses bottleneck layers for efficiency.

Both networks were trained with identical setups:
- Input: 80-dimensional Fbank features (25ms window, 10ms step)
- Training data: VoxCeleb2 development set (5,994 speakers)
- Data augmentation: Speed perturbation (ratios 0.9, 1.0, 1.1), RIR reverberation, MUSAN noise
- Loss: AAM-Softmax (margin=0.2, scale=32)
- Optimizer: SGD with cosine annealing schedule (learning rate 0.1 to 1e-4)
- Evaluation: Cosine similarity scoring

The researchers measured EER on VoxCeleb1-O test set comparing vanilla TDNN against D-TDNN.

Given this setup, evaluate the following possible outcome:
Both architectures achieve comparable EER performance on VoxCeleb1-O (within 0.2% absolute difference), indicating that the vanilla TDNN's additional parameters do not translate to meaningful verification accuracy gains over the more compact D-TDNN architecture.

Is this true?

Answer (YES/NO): NO